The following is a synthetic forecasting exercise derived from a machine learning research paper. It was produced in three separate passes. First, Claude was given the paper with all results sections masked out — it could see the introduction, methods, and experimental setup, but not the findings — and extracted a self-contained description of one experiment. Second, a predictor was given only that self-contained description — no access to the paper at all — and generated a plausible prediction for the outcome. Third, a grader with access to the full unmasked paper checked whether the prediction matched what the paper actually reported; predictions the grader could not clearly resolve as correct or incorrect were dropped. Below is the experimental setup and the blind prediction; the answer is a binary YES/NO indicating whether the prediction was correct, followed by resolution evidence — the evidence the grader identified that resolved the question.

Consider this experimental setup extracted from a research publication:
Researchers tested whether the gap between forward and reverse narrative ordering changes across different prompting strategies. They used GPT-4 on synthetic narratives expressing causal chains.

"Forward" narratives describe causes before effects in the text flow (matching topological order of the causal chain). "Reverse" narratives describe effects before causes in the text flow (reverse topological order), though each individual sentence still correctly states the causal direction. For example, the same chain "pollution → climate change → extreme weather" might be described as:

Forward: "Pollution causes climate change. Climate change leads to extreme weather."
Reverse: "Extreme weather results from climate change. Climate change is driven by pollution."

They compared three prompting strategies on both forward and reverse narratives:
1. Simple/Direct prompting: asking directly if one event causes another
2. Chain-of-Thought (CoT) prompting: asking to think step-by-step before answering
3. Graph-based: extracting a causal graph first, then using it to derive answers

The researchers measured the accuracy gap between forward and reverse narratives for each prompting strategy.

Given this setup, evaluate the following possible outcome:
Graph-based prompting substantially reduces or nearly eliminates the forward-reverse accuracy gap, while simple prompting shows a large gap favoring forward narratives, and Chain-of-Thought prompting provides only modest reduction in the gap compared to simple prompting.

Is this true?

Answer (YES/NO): NO